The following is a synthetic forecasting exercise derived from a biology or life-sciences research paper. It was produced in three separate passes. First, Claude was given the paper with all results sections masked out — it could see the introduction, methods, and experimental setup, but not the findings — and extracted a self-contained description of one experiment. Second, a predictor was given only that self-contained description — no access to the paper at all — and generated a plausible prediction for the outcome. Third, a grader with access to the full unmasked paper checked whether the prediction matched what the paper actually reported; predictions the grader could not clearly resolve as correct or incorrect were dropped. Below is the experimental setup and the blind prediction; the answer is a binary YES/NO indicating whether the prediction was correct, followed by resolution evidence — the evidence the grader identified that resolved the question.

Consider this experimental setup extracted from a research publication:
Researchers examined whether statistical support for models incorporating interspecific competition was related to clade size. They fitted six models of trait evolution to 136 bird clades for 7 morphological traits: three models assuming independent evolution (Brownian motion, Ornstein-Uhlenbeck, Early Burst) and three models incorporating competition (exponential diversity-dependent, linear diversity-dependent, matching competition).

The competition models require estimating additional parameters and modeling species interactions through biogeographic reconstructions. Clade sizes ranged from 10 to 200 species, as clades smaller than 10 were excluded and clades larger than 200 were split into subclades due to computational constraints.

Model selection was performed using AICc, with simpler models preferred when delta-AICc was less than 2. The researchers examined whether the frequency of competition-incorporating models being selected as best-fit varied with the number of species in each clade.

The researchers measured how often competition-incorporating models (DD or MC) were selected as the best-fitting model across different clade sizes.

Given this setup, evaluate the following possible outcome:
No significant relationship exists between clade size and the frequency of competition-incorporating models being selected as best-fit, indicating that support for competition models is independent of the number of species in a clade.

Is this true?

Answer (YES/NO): NO